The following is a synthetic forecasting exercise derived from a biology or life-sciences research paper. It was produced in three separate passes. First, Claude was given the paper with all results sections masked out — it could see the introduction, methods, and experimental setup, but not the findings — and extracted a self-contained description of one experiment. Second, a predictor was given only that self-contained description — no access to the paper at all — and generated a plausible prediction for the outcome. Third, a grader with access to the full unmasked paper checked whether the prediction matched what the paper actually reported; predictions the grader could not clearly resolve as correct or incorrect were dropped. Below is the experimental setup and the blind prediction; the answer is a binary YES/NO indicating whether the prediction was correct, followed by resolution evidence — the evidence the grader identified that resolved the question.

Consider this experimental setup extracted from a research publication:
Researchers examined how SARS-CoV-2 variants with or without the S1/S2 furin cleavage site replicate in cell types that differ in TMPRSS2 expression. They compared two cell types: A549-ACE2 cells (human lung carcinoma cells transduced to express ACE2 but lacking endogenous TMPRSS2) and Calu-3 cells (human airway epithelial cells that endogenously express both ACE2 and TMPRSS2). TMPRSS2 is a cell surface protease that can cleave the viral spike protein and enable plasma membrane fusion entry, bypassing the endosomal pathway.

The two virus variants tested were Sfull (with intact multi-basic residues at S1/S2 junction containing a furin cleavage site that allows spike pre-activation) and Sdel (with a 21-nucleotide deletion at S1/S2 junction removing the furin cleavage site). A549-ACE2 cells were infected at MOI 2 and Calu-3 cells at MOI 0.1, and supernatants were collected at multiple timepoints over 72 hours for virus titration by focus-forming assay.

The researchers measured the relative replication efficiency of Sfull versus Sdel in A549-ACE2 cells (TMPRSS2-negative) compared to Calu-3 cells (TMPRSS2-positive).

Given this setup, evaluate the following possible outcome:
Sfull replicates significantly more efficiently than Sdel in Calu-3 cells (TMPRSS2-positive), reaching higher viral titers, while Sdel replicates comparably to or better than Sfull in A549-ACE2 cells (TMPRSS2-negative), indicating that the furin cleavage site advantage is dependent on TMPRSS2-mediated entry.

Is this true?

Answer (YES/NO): YES